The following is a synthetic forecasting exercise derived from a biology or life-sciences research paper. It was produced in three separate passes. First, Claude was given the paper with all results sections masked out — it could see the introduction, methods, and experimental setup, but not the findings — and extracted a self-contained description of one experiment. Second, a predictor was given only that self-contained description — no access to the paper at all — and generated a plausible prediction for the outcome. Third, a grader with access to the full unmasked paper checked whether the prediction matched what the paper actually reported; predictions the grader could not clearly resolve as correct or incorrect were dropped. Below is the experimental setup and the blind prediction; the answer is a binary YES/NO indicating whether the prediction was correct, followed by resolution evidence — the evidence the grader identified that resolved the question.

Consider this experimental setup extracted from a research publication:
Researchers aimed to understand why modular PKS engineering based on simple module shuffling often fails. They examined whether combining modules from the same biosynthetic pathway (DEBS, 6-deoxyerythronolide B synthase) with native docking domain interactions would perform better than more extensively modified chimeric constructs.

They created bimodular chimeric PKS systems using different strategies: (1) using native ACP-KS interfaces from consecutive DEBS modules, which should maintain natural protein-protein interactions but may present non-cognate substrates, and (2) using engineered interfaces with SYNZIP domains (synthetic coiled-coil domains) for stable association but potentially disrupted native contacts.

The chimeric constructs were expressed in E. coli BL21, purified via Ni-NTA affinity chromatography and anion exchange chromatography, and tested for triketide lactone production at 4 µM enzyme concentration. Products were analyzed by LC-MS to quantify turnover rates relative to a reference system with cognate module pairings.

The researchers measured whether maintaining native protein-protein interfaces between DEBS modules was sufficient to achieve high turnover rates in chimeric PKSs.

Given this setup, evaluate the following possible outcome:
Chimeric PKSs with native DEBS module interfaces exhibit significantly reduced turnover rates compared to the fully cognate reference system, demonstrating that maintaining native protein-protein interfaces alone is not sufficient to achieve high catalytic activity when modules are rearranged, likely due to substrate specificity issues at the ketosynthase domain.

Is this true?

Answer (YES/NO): YES